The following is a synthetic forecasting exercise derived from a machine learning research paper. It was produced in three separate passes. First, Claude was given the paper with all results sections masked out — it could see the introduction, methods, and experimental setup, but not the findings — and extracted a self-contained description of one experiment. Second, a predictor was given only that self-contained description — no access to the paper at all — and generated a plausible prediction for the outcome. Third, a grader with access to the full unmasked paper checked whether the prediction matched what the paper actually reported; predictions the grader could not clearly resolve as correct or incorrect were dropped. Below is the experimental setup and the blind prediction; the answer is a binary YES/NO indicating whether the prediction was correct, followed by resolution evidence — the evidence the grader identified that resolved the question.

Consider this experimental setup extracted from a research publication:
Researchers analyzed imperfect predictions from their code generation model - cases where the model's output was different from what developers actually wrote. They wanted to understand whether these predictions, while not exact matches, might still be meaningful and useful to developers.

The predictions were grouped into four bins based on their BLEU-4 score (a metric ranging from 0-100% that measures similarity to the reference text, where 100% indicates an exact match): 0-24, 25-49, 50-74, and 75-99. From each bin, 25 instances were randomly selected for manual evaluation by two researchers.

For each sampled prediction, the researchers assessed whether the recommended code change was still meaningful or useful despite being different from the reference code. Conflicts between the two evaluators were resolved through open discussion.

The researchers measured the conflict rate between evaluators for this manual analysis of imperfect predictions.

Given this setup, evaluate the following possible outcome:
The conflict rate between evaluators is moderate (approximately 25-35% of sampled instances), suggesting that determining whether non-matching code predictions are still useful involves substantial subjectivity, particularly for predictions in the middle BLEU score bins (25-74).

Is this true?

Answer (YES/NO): NO